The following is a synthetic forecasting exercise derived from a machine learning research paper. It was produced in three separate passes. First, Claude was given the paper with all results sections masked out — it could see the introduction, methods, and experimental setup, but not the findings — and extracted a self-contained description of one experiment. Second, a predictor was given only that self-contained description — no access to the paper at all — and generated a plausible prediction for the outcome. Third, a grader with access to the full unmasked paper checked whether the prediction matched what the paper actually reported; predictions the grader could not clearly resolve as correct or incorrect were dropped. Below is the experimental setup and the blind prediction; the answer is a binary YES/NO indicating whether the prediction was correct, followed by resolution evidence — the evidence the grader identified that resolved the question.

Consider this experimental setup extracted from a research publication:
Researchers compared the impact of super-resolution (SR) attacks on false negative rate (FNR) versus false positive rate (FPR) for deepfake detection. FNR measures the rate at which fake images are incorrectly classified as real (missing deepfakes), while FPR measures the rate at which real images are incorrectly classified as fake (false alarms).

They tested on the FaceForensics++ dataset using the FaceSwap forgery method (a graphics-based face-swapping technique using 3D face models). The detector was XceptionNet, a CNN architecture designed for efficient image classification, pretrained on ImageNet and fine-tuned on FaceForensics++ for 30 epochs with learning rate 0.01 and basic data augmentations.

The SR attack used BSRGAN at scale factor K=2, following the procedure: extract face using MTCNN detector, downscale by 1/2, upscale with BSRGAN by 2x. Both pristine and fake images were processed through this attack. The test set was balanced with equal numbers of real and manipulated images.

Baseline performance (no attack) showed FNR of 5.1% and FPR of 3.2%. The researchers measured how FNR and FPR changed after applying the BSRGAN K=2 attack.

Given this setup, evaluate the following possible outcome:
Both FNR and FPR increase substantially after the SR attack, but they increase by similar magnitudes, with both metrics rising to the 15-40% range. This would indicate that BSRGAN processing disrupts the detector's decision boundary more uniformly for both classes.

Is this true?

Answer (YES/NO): NO